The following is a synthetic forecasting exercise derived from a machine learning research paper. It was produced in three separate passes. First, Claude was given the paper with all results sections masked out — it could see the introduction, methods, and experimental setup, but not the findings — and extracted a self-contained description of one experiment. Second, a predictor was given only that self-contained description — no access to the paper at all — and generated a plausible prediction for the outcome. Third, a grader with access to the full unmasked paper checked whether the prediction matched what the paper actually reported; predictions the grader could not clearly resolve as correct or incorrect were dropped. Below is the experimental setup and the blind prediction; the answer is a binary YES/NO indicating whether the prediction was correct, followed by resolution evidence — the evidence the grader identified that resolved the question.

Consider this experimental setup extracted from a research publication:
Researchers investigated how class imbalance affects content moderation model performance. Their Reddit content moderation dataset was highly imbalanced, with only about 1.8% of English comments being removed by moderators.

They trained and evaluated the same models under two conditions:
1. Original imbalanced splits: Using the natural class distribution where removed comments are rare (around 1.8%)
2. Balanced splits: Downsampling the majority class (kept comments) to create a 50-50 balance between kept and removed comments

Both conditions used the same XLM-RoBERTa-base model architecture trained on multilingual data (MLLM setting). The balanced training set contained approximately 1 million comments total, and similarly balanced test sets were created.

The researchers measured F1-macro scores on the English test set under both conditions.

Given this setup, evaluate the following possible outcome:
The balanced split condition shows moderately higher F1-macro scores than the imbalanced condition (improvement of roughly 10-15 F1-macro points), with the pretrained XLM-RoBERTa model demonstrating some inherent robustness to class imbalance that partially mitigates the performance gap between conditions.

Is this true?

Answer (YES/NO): YES